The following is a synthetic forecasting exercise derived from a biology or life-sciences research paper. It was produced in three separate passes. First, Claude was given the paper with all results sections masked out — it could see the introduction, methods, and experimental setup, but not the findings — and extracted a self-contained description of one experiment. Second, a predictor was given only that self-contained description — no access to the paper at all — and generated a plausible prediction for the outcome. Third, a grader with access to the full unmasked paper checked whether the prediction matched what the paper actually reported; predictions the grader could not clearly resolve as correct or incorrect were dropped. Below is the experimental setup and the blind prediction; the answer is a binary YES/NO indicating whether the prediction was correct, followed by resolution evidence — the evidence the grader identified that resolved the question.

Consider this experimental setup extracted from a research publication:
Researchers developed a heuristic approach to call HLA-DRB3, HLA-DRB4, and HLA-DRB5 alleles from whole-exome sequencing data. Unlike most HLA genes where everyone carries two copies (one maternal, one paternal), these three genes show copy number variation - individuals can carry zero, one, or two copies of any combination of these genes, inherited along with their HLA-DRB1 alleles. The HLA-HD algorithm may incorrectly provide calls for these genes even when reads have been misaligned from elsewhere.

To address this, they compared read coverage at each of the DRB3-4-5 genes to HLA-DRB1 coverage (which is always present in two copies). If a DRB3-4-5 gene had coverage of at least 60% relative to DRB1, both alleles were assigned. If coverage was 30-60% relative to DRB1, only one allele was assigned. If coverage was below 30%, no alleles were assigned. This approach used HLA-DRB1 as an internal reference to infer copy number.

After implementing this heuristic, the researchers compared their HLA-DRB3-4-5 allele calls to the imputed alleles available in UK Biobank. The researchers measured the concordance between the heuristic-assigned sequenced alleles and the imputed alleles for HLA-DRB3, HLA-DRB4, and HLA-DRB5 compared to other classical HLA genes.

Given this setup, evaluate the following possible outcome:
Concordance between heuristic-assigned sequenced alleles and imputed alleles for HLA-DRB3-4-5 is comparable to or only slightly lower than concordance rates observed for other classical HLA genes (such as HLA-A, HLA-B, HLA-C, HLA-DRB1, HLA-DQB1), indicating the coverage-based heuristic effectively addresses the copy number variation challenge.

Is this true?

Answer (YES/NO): NO